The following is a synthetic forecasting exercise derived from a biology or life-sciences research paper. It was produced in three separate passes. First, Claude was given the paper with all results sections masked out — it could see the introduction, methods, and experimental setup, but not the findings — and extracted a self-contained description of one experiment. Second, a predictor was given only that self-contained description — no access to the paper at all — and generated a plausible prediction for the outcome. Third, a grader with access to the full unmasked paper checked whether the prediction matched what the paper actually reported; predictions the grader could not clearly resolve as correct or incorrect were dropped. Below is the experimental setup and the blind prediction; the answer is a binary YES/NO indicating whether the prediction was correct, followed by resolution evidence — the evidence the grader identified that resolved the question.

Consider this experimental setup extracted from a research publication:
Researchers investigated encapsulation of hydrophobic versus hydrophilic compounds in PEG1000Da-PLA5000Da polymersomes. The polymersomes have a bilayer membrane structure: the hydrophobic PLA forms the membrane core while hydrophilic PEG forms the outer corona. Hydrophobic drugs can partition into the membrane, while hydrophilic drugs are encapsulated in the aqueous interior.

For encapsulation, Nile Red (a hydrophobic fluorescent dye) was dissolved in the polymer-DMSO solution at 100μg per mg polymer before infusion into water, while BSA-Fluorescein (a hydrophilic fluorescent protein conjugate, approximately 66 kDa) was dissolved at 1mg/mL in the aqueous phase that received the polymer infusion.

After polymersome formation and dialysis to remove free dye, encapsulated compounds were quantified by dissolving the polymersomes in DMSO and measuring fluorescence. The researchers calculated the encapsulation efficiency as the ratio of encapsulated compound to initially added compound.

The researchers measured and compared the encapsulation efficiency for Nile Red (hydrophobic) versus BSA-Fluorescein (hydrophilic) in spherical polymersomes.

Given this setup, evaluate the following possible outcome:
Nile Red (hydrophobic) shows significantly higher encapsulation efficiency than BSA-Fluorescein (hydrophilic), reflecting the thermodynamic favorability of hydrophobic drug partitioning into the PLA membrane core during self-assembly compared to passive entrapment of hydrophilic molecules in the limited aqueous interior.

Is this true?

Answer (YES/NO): NO